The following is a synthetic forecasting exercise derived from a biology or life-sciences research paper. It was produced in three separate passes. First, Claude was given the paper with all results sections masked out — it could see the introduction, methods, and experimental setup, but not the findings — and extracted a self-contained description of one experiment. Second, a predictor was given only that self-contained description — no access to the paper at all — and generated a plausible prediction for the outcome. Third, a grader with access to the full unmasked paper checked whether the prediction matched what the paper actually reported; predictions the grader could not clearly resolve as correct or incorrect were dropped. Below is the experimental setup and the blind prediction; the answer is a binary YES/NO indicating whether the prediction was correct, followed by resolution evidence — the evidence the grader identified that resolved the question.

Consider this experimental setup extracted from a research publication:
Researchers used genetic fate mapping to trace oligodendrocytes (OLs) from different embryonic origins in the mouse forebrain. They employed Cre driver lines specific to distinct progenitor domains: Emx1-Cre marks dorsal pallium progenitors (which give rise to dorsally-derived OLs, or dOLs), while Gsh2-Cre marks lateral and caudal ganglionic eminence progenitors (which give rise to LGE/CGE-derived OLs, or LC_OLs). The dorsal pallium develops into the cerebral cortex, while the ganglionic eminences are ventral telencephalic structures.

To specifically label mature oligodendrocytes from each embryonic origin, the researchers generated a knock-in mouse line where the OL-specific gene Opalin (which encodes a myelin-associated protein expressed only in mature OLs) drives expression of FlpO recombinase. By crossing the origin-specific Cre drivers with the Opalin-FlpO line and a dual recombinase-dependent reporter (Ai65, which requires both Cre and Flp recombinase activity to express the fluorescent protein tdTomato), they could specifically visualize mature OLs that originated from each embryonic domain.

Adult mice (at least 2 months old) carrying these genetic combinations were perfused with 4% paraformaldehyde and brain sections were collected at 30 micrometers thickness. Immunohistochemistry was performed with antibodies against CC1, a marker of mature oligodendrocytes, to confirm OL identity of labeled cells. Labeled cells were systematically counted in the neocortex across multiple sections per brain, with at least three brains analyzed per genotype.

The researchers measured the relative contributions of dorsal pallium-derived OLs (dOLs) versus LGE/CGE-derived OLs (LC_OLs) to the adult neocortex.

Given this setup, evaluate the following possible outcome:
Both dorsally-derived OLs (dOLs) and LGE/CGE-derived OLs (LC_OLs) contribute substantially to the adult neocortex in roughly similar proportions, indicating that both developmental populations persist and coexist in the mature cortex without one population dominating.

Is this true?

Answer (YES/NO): NO